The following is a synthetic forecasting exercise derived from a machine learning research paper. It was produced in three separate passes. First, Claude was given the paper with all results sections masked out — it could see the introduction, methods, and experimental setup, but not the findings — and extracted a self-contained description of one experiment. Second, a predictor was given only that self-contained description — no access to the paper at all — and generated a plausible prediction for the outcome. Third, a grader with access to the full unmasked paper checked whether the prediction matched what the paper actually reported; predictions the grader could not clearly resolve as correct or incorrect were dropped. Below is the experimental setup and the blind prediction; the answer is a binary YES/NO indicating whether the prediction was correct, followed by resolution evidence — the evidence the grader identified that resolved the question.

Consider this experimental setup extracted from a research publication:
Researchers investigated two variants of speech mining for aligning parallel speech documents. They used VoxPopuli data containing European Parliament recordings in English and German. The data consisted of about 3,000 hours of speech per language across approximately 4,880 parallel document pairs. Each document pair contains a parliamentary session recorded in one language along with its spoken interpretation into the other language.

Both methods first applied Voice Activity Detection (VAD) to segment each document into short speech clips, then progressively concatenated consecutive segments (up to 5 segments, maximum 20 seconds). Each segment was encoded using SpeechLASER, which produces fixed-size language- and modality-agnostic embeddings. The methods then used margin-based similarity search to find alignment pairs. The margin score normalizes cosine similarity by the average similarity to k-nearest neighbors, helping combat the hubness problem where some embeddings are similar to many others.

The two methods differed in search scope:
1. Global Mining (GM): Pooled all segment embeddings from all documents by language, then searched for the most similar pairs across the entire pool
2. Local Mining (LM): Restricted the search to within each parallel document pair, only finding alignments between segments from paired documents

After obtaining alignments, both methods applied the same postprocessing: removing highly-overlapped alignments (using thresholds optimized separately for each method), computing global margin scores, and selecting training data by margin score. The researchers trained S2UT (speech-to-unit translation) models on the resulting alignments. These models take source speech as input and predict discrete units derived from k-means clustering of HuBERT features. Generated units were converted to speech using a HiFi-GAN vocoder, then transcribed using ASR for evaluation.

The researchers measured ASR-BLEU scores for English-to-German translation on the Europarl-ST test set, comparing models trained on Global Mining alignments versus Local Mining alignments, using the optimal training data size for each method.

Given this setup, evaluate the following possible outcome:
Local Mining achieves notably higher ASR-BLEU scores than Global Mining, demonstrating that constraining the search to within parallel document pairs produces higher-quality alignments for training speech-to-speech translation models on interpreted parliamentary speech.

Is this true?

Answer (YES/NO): NO